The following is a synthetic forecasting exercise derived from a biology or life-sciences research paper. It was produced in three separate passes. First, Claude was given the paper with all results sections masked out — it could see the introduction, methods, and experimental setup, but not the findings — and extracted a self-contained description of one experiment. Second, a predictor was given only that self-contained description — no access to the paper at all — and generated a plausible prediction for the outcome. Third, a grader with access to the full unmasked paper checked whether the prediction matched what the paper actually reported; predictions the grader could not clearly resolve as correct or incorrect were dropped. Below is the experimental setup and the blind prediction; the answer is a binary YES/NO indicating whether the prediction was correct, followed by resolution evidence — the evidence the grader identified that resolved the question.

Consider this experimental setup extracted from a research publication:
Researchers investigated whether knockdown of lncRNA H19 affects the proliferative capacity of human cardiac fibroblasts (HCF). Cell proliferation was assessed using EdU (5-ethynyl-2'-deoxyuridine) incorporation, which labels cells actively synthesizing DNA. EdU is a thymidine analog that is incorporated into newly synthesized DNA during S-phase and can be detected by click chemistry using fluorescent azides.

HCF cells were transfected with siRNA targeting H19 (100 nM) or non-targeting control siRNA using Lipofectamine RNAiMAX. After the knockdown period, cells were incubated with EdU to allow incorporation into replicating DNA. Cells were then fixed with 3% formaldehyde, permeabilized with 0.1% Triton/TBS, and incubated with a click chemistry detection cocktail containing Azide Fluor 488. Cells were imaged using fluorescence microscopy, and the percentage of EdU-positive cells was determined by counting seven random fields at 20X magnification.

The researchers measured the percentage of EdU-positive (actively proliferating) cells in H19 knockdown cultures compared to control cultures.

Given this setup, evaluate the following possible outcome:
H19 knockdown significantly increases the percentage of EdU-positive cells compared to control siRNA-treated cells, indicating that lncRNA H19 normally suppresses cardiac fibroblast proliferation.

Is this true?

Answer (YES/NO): NO